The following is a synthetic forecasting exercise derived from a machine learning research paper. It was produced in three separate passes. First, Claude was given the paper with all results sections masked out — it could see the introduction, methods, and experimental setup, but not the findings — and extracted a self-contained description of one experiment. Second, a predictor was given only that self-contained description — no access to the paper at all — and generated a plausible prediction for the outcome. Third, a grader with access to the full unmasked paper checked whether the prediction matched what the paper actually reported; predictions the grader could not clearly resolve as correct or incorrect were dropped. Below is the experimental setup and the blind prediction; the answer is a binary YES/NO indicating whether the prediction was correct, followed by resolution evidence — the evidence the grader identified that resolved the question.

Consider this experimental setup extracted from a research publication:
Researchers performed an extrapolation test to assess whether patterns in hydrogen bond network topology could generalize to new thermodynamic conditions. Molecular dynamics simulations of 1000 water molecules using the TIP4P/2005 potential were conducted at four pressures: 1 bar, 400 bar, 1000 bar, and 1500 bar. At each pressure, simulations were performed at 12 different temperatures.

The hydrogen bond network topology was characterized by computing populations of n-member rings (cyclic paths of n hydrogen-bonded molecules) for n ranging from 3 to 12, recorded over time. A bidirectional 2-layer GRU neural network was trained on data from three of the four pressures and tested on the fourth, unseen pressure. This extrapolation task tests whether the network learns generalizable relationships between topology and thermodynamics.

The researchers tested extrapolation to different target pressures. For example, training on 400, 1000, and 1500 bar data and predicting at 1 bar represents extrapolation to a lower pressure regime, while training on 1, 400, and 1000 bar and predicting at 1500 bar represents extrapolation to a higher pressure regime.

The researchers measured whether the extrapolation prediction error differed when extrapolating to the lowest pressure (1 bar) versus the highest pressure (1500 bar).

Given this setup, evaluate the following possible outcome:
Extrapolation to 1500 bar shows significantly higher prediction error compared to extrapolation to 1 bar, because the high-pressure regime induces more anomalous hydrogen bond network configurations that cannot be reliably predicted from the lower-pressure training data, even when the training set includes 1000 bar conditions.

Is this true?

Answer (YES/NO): YES